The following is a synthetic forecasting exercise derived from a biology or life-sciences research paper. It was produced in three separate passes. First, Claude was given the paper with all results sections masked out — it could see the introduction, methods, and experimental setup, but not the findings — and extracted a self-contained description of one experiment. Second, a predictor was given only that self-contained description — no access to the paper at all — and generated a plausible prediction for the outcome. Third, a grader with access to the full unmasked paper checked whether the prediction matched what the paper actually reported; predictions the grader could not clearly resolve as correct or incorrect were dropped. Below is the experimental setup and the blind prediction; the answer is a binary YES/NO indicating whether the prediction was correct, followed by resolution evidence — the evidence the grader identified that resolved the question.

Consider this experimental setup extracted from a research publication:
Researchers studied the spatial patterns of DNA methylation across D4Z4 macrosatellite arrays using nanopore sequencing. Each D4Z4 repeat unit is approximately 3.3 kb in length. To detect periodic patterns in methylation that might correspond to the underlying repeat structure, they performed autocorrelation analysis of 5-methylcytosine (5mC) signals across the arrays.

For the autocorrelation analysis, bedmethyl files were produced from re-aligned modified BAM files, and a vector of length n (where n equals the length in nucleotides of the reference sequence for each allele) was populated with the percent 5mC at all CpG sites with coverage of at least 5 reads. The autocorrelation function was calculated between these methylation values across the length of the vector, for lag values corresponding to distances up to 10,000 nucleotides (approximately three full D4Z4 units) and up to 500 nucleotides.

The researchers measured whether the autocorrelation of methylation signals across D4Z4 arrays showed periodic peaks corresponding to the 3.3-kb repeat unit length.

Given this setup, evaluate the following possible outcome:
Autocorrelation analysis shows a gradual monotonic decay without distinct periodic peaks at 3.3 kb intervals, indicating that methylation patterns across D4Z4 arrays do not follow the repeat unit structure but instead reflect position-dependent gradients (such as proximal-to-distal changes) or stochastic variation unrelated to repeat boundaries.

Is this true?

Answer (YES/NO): NO